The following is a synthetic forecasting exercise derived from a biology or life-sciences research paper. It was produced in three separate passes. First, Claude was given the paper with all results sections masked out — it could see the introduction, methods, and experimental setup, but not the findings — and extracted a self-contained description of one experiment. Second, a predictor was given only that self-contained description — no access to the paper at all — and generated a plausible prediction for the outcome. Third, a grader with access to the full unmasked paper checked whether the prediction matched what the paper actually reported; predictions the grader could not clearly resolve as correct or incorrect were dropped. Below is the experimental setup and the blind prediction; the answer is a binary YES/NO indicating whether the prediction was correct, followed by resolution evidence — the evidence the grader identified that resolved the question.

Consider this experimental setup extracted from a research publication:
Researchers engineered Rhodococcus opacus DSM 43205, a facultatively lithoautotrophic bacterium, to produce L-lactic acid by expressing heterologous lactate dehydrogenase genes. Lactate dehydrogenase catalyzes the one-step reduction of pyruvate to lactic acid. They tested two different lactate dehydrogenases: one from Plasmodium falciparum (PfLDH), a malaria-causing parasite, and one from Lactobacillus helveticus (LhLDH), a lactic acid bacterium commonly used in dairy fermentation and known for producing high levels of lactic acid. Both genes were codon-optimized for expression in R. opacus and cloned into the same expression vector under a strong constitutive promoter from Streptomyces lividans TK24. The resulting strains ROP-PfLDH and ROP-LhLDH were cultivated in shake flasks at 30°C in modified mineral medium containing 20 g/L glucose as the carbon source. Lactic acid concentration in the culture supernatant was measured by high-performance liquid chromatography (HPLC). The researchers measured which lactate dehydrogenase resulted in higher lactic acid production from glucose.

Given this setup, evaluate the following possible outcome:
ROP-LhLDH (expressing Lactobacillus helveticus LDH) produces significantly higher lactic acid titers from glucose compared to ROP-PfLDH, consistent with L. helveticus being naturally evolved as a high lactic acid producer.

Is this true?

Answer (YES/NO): NO